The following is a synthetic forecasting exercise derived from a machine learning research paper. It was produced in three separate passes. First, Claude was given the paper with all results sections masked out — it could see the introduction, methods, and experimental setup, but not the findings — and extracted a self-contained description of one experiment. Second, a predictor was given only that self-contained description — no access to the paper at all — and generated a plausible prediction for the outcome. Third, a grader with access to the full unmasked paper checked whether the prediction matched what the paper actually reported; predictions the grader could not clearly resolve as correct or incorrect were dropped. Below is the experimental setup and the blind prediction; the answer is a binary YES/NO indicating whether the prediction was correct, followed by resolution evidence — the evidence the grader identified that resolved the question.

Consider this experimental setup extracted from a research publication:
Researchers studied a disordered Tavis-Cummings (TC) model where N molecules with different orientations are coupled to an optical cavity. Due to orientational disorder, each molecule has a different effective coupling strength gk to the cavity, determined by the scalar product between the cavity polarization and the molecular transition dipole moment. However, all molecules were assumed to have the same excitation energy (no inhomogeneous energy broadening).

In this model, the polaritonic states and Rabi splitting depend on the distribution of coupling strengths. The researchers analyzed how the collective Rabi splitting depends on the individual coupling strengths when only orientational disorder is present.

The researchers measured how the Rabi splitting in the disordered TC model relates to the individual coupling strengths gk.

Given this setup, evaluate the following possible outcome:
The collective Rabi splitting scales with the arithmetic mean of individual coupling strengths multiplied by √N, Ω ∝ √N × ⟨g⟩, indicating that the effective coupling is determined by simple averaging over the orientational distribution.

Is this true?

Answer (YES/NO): NO